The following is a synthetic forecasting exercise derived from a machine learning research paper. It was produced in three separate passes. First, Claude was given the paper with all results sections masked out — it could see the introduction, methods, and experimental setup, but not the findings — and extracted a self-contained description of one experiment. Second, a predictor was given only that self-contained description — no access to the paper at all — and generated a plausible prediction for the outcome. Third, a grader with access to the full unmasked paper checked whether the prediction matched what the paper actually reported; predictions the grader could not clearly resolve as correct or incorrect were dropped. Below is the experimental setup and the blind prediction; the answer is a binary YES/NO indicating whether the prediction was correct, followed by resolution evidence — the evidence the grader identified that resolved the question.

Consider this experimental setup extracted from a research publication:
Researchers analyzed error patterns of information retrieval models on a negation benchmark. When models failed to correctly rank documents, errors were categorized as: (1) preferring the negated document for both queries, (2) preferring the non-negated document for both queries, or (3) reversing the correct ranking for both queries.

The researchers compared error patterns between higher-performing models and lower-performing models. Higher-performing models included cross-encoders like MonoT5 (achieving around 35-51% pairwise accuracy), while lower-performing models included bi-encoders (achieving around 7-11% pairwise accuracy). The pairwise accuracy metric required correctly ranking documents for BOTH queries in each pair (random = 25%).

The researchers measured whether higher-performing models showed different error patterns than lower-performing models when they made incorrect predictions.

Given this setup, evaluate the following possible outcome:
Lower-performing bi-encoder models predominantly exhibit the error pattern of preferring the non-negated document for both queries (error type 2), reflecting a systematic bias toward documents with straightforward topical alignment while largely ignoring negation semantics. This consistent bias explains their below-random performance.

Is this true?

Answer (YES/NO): NO